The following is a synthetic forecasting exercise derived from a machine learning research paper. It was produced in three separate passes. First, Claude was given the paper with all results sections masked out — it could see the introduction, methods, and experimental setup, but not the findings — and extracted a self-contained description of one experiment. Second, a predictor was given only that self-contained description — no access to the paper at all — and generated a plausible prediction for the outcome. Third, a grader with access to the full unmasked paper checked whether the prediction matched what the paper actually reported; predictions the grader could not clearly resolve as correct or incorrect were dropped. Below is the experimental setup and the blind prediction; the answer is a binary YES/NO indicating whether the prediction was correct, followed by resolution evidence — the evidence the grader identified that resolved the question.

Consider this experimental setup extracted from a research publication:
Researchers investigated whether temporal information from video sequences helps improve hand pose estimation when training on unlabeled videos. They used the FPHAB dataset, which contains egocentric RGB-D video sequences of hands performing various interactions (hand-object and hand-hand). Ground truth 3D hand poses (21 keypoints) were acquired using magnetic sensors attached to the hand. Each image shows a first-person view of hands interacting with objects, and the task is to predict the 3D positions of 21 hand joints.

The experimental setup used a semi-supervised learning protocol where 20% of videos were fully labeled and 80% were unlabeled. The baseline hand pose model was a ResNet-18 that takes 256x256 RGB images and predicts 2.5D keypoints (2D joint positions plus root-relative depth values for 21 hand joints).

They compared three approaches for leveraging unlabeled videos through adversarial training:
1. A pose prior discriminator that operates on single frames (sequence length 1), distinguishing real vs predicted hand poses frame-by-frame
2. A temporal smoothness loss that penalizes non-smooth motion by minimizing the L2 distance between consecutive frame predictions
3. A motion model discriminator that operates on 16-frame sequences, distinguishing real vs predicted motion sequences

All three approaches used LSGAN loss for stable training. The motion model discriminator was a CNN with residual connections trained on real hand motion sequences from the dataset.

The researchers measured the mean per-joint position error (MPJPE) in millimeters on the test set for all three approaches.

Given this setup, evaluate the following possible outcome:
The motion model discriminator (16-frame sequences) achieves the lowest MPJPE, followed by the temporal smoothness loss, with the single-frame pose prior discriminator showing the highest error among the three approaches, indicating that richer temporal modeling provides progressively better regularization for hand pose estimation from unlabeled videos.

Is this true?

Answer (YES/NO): NO